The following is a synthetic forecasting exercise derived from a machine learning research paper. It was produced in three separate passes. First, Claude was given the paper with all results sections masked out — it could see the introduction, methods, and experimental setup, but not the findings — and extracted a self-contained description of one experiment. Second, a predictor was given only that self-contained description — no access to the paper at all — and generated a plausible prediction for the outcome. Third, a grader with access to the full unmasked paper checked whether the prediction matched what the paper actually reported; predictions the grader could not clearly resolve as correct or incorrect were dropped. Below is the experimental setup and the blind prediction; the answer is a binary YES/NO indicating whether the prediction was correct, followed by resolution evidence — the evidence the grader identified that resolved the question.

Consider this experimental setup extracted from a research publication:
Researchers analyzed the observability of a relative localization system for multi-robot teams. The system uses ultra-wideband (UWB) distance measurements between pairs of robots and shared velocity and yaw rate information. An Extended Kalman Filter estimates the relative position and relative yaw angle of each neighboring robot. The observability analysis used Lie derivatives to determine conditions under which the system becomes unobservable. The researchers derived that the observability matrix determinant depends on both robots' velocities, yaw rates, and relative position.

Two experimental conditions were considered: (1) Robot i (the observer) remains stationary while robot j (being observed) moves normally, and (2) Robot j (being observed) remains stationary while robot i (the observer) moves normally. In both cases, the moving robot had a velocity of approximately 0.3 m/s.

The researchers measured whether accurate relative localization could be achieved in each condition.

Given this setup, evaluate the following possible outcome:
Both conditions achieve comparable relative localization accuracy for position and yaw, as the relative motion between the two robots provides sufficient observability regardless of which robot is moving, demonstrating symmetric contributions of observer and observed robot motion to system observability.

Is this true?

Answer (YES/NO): NO